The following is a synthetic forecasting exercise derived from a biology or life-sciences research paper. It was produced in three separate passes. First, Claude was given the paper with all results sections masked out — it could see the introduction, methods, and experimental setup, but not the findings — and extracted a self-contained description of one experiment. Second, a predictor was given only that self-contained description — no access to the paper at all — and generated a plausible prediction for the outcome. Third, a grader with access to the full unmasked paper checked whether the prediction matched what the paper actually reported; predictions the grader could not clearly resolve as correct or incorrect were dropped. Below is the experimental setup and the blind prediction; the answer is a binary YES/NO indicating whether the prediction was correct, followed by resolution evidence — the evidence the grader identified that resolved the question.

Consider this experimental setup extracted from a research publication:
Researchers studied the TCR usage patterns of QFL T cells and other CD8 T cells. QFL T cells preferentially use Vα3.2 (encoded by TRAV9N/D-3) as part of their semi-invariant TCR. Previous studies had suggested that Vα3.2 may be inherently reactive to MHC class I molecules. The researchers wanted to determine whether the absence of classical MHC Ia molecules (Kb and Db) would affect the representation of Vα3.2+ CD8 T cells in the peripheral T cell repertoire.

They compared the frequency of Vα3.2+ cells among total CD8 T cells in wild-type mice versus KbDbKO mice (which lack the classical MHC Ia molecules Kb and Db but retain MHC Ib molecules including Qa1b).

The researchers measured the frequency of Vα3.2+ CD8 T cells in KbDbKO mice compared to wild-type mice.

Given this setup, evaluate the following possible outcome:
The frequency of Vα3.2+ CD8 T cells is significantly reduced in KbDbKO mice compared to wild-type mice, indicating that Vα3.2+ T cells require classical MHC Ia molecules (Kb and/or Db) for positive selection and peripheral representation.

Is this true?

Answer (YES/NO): NO